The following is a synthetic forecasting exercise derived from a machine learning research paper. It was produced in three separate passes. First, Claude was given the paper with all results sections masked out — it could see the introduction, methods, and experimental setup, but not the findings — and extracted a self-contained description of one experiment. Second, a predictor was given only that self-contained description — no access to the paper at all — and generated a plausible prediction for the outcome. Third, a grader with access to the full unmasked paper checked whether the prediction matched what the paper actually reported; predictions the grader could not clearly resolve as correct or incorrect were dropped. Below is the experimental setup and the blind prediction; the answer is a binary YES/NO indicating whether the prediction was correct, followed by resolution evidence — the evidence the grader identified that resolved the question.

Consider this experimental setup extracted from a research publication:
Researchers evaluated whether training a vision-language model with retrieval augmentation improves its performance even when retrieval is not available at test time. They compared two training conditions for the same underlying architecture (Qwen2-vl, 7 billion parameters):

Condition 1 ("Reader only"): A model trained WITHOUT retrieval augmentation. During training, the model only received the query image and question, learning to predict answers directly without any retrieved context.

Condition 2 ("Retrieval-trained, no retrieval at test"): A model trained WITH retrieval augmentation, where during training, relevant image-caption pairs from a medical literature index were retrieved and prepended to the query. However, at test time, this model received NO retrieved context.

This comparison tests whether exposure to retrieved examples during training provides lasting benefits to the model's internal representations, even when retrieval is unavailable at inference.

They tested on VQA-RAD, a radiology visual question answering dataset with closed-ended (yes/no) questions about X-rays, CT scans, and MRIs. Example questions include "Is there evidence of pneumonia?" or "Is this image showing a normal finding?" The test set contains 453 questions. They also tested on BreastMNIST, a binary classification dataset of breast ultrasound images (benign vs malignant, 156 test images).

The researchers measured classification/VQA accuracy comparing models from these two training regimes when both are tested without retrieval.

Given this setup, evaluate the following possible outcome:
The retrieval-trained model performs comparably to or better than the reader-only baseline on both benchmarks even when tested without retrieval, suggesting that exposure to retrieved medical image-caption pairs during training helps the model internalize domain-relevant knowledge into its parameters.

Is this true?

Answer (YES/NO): YES